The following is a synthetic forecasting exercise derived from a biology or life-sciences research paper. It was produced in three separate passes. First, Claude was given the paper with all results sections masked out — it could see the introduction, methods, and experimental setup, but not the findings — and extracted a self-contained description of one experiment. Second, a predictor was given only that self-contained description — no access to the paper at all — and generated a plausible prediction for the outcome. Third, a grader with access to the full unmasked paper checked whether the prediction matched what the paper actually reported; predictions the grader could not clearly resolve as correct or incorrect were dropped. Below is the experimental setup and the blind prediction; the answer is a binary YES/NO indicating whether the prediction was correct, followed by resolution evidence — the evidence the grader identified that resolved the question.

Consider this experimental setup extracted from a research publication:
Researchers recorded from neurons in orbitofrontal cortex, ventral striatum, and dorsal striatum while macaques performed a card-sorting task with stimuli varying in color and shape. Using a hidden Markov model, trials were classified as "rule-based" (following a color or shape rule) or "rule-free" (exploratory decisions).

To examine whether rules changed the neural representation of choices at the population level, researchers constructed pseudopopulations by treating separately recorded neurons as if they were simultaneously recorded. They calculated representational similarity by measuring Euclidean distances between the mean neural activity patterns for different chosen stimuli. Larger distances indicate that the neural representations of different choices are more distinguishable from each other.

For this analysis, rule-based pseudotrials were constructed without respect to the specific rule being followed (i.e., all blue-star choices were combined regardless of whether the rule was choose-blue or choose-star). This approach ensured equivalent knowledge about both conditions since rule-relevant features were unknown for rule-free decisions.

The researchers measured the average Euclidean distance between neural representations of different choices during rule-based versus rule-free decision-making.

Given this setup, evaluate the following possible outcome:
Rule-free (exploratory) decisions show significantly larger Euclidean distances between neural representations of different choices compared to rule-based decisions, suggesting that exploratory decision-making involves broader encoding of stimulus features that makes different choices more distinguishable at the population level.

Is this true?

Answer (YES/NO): NO